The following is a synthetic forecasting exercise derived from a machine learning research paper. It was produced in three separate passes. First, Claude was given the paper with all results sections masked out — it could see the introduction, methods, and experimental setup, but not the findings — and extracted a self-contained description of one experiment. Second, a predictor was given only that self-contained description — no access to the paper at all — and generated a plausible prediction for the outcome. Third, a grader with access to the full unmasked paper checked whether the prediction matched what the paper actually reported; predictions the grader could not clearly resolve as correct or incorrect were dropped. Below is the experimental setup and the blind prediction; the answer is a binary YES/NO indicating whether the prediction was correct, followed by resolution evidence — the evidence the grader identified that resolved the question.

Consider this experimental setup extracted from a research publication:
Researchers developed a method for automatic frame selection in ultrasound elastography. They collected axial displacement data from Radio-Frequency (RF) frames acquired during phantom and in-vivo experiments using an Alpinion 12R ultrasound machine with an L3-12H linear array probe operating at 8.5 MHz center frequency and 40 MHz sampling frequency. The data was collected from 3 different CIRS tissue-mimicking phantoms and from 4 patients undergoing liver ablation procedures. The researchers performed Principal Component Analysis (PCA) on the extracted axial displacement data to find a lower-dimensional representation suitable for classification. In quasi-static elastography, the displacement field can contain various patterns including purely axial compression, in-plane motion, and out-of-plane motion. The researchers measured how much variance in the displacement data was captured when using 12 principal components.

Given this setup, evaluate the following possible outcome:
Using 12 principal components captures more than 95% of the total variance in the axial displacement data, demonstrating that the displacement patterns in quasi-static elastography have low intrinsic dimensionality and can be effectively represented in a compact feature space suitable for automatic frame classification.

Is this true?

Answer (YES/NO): NO